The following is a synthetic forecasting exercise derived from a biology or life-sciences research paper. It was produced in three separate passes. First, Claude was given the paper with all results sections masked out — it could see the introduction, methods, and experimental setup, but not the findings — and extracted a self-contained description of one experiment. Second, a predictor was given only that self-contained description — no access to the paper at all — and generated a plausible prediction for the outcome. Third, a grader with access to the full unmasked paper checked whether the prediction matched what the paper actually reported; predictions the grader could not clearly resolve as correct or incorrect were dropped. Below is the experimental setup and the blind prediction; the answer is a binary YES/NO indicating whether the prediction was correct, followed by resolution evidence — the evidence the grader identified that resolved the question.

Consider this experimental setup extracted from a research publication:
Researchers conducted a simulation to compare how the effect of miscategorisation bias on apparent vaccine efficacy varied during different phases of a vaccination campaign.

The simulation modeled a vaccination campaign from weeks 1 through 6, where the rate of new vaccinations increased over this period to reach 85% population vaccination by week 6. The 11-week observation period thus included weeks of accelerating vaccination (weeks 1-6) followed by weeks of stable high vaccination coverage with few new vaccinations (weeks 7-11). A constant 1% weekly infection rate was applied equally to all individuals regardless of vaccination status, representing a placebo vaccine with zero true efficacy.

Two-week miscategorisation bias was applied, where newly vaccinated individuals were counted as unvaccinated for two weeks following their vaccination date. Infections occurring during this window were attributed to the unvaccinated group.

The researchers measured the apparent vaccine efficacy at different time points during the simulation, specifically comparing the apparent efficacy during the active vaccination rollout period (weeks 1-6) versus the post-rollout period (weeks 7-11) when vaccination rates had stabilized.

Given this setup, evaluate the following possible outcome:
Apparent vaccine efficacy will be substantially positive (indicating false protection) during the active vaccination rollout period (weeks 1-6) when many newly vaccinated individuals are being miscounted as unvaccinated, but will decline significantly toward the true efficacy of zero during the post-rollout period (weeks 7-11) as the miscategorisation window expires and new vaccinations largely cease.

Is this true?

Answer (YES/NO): YES